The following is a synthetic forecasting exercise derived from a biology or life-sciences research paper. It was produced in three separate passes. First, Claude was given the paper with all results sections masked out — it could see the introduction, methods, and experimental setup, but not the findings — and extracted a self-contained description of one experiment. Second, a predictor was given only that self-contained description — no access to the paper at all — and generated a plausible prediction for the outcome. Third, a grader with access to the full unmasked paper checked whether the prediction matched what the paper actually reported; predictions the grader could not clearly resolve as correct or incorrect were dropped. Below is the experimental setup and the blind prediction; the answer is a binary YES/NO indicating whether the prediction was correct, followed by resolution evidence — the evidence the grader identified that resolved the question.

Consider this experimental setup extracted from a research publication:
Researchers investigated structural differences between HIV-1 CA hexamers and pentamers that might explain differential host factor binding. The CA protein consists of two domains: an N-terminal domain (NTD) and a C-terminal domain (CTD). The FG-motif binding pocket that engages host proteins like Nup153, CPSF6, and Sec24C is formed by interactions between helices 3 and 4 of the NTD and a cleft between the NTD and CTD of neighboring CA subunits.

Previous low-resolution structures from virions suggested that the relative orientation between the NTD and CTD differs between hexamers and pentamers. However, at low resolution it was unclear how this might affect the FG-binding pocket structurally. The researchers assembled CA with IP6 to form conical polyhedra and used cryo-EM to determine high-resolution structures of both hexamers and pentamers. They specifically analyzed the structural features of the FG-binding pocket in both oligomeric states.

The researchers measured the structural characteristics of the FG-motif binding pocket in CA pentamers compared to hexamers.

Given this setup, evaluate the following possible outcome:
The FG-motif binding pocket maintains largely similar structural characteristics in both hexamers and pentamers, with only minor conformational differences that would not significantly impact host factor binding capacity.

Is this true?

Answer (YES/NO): NO